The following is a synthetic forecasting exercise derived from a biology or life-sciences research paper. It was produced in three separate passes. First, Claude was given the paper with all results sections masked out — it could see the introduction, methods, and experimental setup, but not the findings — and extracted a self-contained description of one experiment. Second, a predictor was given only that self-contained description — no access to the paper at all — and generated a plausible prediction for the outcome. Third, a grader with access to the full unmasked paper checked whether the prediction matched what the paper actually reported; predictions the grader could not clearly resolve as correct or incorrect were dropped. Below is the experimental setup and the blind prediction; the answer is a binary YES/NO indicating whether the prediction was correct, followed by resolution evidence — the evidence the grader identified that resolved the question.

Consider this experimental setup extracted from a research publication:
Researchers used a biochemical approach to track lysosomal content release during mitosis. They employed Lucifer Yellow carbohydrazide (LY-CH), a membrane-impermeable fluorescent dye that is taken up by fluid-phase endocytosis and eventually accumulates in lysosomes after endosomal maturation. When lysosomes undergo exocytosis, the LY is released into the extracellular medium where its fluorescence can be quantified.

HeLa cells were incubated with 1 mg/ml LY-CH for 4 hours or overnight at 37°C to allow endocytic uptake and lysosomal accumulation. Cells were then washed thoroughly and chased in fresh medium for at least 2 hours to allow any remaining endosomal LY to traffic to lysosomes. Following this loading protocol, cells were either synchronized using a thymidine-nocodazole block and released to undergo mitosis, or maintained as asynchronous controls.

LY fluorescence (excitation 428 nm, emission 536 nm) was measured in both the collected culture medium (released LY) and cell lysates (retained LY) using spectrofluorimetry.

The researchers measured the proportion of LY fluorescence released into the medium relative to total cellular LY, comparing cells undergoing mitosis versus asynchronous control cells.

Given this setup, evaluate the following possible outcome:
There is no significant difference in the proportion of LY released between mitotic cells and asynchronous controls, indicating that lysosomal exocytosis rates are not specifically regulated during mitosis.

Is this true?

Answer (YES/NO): NO